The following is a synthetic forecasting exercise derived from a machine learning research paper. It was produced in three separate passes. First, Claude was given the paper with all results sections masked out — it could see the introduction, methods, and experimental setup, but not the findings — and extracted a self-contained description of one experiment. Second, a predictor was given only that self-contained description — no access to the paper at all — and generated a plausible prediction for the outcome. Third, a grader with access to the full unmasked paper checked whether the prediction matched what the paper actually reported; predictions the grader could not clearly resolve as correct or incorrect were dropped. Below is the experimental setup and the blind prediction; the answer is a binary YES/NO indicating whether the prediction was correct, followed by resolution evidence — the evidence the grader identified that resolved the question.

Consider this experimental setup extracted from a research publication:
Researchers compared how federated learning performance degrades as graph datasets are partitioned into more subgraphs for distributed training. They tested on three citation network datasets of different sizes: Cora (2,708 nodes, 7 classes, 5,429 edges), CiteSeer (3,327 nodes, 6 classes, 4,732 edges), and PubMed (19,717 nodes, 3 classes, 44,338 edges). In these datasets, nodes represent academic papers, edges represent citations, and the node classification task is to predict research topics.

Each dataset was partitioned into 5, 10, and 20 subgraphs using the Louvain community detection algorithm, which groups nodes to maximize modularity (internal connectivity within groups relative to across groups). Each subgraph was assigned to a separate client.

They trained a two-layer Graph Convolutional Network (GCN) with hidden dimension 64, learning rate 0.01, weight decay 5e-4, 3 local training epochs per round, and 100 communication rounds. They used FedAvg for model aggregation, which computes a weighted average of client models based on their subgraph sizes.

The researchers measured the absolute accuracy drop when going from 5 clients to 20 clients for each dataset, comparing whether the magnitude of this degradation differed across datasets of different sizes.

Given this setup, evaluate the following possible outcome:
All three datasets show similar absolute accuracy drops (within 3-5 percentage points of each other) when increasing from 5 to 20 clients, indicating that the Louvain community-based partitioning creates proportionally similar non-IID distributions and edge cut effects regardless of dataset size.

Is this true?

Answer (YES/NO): NO